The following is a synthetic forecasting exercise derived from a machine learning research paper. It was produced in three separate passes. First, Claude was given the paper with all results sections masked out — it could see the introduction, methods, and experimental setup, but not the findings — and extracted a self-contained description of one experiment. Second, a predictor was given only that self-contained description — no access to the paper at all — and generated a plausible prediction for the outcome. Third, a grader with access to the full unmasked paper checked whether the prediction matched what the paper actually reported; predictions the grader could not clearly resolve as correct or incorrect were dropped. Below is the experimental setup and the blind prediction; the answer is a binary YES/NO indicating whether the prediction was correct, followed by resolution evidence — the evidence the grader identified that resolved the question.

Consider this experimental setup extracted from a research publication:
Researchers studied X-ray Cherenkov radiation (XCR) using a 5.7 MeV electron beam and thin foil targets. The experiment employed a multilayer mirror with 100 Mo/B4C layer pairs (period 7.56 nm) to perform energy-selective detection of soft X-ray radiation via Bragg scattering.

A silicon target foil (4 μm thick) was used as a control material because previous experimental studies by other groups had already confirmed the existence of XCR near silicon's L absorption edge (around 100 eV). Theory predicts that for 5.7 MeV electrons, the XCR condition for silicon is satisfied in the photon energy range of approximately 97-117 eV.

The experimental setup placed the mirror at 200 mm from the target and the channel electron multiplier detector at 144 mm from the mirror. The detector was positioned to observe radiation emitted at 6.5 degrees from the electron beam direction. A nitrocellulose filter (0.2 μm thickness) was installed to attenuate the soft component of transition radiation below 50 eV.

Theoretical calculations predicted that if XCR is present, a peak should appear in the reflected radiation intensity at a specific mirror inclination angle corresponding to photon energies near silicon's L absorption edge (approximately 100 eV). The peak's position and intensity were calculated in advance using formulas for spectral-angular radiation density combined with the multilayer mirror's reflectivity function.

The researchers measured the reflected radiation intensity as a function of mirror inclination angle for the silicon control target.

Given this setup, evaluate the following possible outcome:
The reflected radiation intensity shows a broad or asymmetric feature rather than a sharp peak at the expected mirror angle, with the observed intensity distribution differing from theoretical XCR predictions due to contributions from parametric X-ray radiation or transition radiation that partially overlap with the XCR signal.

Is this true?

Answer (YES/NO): NO